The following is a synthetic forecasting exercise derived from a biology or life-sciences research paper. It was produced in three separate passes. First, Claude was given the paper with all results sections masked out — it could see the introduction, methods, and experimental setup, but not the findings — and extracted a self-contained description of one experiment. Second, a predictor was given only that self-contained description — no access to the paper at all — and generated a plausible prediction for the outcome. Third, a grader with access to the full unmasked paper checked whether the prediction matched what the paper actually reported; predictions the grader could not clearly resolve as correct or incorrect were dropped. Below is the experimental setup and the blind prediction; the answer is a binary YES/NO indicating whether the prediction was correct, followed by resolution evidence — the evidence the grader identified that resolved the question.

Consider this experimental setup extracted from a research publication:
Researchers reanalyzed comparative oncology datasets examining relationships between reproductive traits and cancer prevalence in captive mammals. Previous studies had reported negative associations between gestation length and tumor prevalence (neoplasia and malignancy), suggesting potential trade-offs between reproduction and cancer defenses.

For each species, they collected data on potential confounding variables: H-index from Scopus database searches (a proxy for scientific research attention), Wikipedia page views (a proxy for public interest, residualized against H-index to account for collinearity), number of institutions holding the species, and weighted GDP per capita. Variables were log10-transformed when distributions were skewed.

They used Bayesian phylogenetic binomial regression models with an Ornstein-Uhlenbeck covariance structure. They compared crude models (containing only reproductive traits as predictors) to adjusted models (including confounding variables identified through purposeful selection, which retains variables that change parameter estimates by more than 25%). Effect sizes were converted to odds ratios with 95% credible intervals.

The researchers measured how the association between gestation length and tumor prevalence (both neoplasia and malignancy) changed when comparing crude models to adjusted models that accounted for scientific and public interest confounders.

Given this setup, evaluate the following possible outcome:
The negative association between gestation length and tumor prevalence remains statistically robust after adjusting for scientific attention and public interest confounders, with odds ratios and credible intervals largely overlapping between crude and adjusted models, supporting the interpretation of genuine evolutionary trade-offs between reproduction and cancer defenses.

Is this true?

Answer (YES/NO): NO